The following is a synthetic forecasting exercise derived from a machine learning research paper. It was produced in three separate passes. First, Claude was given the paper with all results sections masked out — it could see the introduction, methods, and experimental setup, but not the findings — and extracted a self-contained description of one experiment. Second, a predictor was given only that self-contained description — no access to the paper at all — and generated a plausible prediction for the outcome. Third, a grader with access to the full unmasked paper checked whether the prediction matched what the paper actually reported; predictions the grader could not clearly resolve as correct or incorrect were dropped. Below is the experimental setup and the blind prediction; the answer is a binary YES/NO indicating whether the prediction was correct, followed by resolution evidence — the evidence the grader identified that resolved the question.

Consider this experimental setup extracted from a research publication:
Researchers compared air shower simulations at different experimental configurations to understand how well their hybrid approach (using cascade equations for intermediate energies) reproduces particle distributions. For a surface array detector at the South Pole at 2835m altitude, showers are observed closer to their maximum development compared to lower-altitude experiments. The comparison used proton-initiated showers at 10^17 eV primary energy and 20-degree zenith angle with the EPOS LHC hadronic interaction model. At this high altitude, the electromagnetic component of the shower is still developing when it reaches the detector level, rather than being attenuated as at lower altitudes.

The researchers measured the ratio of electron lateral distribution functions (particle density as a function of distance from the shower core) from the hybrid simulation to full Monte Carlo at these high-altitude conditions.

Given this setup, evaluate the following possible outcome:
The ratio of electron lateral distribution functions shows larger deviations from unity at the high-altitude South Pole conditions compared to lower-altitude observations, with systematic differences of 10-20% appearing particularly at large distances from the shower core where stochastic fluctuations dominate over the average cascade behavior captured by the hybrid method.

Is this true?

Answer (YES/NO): NO